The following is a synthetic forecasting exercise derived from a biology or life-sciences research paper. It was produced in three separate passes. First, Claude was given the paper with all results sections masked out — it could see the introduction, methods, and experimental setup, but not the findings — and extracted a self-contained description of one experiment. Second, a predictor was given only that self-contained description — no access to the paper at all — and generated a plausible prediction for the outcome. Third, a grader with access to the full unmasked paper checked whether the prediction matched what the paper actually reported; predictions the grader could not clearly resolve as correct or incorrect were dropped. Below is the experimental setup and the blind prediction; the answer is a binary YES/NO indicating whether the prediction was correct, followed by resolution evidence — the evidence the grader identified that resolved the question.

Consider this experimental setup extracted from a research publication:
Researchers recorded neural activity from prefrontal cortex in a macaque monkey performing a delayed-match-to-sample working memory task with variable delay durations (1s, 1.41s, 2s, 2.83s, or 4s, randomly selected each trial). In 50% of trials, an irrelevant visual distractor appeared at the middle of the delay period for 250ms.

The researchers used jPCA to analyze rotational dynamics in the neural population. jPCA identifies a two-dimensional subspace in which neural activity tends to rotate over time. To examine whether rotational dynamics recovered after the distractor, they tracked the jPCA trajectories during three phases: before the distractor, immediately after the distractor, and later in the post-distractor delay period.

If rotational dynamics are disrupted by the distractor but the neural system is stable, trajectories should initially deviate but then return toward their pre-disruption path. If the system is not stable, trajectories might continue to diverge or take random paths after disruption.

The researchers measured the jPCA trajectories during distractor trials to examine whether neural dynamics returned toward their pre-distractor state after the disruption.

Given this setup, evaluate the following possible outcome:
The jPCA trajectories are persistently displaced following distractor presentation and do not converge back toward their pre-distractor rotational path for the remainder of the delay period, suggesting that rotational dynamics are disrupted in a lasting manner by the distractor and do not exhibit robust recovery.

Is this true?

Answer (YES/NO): NO